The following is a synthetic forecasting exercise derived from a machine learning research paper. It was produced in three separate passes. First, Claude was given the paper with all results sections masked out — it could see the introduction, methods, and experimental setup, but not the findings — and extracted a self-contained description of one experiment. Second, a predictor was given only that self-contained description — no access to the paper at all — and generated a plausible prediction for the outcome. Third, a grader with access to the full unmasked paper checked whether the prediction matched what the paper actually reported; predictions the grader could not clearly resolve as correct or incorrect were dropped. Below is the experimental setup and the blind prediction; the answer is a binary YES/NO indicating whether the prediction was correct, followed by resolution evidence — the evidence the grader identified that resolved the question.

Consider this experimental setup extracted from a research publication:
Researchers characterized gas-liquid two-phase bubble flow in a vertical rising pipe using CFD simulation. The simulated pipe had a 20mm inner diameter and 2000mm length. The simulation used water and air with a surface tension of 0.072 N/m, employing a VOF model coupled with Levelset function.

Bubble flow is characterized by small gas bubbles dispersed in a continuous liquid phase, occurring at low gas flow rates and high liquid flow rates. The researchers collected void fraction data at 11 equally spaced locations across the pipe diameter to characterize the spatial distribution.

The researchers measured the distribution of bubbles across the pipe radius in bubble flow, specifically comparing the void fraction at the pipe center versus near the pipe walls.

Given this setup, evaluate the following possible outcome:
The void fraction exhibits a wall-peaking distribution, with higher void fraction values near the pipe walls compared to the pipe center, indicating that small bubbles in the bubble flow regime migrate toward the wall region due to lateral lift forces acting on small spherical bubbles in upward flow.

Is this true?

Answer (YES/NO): NO